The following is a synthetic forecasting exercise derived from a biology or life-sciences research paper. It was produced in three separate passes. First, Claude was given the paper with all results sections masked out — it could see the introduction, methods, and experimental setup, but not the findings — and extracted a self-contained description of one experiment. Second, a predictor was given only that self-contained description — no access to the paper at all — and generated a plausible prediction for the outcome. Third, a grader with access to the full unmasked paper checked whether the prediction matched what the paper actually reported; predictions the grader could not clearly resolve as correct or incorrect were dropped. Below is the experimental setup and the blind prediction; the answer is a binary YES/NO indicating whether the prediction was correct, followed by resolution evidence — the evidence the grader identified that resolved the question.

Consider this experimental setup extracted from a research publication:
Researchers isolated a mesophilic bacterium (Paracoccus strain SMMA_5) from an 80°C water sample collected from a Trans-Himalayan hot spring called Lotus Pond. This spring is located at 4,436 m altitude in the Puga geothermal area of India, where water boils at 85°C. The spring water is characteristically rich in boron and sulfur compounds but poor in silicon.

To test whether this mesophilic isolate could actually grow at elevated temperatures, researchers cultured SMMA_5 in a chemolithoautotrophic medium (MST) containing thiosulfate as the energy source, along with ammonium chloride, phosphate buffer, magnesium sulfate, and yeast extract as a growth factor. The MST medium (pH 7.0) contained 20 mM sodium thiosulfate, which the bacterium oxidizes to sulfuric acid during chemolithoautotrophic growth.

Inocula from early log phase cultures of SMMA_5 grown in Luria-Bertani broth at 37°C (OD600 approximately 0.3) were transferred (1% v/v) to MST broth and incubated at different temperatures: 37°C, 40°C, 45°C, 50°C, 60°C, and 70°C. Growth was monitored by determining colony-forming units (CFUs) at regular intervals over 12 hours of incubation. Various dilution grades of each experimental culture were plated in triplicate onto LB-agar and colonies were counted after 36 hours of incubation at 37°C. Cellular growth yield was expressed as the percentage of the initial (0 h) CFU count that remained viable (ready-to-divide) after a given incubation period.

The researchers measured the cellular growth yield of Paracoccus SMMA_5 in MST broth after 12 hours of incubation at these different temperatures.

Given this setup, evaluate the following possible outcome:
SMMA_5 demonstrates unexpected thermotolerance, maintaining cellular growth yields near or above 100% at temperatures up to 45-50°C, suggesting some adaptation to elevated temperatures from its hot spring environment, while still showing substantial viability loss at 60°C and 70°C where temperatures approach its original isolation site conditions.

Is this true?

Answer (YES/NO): NO